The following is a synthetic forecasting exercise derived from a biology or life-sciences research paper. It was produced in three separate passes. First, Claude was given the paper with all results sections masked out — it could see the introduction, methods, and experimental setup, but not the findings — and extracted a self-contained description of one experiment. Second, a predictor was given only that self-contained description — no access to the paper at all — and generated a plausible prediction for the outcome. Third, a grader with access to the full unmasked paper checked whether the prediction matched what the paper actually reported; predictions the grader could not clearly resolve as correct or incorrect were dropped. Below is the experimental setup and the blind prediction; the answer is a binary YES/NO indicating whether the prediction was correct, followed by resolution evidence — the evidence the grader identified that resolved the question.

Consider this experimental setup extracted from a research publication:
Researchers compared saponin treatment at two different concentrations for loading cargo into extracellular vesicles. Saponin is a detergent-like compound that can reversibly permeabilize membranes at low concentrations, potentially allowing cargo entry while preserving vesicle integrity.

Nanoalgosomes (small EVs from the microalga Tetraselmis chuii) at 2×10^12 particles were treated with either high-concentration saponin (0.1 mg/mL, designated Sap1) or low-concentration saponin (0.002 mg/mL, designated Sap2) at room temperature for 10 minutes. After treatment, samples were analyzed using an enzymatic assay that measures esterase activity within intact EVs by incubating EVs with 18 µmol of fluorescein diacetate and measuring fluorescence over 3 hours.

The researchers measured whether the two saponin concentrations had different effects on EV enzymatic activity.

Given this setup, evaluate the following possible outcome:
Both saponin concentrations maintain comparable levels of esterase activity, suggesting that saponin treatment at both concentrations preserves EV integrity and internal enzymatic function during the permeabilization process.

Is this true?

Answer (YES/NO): NO